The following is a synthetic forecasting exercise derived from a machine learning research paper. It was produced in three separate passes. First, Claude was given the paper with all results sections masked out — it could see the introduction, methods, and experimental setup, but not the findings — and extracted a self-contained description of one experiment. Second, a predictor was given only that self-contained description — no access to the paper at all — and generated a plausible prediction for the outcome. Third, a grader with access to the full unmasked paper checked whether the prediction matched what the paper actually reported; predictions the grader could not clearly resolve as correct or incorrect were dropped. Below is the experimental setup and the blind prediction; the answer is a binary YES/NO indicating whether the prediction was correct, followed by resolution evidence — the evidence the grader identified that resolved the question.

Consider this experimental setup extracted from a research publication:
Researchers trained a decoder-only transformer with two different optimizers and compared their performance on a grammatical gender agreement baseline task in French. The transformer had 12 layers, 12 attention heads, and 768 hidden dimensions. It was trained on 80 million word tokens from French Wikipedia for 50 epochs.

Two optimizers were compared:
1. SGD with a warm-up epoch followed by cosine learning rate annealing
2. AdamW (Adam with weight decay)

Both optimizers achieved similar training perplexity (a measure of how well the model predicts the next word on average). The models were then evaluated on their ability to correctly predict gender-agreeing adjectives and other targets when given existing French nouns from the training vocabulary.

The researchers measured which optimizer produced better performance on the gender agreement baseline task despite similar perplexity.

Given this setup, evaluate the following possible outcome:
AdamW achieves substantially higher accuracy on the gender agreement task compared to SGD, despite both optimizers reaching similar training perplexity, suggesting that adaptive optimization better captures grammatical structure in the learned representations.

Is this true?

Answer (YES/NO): NO